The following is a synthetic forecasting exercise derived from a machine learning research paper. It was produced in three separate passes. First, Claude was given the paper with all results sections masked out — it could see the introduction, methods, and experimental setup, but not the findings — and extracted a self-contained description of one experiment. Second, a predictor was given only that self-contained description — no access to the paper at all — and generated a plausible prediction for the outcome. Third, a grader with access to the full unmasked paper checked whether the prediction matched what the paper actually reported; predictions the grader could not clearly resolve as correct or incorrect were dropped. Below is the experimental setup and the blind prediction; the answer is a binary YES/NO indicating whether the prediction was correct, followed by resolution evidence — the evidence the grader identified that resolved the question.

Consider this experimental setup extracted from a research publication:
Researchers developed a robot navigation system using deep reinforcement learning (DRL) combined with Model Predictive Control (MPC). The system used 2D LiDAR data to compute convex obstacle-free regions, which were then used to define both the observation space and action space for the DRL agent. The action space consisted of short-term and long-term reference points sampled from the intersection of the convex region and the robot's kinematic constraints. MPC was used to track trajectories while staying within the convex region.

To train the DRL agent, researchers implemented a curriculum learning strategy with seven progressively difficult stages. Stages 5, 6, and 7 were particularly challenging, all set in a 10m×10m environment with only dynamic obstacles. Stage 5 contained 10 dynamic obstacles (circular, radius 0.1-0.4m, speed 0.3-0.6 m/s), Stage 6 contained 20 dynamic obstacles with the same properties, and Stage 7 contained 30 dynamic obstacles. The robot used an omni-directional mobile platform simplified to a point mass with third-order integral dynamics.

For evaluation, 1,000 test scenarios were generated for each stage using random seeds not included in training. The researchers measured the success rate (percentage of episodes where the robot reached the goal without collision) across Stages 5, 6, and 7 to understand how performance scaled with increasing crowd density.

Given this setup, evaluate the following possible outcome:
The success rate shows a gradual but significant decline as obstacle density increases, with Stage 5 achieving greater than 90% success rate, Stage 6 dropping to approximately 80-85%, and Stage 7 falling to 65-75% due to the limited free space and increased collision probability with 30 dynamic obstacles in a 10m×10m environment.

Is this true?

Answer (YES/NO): NO